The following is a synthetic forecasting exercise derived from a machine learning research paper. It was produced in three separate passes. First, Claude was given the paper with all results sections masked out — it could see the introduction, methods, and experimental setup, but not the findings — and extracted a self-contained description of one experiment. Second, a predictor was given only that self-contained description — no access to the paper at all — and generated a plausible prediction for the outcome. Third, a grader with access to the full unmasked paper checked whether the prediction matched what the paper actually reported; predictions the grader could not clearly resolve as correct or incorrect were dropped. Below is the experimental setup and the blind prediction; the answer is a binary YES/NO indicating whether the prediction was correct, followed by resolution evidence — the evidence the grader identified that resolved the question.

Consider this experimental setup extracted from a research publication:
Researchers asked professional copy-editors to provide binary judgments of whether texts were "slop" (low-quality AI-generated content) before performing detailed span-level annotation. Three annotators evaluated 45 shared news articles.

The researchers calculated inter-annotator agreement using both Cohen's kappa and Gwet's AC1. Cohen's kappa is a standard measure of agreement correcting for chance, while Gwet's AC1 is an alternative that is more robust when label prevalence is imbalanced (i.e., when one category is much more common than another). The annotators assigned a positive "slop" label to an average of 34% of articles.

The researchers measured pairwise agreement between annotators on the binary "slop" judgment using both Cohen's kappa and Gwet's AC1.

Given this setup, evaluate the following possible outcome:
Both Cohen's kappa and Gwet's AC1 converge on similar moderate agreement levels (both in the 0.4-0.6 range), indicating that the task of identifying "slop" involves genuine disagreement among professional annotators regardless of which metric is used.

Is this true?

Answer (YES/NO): NO